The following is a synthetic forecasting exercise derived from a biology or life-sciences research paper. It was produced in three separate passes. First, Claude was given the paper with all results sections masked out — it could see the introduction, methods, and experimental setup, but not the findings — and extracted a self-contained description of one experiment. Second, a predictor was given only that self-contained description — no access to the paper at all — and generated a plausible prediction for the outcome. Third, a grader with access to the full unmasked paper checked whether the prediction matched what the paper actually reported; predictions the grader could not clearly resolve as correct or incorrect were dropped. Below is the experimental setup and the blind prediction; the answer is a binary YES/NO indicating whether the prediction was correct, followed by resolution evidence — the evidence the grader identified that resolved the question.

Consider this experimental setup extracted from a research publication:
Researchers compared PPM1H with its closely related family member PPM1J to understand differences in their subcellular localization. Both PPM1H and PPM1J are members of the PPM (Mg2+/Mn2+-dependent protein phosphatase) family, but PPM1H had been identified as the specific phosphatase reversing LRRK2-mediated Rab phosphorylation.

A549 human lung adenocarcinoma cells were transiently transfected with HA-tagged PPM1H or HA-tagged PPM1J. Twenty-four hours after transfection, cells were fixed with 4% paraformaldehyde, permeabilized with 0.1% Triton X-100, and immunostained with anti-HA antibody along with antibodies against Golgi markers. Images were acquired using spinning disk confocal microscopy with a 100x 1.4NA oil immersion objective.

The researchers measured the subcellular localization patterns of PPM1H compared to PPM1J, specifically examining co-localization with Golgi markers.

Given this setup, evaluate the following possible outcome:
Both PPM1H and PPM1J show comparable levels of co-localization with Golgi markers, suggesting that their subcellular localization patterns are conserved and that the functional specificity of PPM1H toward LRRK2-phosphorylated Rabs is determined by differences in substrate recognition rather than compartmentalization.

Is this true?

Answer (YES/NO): NO